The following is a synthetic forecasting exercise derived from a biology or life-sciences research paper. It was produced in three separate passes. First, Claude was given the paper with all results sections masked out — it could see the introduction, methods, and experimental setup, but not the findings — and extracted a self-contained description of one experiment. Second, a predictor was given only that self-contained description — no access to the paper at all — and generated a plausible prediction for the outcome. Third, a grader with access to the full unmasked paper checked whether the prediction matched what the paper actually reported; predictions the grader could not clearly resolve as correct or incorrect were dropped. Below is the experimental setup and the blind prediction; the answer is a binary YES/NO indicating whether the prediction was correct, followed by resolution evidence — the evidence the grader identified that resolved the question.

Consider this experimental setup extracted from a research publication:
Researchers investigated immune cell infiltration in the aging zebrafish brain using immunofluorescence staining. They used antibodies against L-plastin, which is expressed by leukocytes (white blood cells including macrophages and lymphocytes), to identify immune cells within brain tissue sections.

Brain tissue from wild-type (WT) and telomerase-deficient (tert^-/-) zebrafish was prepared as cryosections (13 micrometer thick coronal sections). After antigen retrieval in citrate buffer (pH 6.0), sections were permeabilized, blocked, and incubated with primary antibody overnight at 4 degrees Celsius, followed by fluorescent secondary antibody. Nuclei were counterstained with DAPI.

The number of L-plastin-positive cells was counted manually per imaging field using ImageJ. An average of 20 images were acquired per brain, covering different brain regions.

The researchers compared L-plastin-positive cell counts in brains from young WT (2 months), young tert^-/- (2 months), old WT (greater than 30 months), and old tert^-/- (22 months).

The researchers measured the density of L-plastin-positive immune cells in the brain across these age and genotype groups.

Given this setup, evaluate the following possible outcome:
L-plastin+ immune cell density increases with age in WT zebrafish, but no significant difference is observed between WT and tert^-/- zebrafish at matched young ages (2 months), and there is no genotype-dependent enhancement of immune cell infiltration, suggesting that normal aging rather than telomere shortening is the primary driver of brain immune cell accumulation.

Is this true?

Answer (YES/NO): NO